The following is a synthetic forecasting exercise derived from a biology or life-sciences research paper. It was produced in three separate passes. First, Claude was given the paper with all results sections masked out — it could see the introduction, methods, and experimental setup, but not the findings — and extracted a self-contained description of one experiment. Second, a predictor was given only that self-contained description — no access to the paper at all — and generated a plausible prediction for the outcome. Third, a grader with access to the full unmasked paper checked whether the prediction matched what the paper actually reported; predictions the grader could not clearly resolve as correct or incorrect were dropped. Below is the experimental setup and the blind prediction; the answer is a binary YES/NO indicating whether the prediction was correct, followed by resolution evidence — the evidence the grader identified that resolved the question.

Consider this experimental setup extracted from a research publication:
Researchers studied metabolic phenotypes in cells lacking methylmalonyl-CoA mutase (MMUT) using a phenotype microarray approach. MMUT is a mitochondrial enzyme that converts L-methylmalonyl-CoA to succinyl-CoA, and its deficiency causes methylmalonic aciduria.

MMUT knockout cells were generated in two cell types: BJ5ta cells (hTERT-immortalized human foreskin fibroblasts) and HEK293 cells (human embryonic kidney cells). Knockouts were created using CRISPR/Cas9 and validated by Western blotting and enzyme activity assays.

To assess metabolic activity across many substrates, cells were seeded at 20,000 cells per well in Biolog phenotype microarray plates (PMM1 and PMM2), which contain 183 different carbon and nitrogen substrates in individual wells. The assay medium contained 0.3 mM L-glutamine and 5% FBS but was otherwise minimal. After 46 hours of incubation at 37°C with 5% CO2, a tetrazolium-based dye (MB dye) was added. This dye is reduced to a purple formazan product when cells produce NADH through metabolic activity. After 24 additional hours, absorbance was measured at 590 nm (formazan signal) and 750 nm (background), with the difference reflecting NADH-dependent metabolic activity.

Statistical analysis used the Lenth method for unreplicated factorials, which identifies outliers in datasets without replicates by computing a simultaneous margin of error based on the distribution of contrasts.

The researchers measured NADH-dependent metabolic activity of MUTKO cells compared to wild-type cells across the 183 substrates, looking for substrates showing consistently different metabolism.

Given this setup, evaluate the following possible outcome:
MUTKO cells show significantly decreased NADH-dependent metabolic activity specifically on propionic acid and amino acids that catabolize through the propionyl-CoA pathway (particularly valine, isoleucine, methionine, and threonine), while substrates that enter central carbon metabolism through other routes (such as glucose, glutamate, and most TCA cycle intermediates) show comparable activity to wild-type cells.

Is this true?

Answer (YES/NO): NO